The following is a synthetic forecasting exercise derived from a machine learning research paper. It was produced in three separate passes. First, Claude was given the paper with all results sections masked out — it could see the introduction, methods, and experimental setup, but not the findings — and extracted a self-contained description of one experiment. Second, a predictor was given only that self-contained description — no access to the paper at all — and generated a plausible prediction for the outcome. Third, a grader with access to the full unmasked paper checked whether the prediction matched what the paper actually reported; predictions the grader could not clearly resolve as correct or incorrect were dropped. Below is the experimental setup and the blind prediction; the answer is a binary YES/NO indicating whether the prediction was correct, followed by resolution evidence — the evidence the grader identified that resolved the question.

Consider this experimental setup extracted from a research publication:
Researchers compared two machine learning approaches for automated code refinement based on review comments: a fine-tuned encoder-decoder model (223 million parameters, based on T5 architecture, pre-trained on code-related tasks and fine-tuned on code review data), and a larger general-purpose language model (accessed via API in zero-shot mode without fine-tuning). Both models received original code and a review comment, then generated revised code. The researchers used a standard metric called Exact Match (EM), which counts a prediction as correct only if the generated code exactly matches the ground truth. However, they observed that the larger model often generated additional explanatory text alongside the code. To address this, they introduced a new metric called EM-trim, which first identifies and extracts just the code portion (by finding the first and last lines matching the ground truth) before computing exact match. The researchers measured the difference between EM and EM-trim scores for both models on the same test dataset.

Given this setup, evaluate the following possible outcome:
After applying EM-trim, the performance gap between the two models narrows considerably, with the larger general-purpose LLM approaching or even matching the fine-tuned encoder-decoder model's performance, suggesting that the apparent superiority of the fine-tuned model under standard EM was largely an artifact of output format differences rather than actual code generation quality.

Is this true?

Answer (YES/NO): NO